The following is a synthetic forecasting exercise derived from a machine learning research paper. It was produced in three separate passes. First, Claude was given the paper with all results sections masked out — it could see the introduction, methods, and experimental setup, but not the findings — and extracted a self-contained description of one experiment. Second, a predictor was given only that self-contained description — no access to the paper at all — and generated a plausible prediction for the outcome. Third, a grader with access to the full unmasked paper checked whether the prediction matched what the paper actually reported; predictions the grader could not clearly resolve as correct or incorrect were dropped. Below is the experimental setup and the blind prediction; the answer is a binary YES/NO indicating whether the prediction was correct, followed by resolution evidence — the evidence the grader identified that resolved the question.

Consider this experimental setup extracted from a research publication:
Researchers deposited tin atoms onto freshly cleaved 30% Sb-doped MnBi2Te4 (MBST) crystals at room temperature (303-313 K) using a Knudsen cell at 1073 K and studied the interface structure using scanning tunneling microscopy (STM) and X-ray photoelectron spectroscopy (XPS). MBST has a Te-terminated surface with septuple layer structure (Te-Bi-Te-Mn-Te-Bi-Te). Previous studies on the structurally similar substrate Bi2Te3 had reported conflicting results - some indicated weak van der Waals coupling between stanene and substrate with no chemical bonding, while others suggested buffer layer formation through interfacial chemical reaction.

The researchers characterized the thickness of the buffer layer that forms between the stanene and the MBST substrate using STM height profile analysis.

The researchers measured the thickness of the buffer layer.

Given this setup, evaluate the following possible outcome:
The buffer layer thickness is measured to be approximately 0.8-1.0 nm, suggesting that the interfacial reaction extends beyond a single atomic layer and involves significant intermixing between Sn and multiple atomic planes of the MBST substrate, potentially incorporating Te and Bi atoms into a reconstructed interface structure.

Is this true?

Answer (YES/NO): YES